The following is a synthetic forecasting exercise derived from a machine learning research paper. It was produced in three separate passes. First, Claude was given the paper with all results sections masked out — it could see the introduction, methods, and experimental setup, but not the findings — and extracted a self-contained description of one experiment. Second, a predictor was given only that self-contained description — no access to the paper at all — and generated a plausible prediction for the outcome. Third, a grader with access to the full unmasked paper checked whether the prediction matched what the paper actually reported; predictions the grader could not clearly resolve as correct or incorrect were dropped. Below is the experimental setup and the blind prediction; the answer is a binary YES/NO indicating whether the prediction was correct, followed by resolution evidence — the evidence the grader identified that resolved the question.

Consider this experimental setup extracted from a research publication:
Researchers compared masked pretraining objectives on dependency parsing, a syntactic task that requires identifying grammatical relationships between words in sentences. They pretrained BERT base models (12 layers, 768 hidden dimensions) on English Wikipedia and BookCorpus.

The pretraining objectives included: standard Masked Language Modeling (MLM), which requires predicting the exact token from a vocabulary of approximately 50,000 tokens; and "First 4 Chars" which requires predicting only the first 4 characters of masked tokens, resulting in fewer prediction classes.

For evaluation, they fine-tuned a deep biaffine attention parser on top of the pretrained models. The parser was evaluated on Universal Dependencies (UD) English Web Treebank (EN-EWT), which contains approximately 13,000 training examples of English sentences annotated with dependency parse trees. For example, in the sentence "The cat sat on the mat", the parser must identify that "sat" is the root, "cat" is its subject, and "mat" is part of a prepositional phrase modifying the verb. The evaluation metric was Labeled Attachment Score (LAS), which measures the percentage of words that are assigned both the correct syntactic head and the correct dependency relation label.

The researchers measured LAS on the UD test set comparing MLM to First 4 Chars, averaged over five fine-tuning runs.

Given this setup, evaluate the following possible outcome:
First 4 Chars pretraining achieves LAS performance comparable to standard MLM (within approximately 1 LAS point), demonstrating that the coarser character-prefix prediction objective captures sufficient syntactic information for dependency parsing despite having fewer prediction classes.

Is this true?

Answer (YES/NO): YES